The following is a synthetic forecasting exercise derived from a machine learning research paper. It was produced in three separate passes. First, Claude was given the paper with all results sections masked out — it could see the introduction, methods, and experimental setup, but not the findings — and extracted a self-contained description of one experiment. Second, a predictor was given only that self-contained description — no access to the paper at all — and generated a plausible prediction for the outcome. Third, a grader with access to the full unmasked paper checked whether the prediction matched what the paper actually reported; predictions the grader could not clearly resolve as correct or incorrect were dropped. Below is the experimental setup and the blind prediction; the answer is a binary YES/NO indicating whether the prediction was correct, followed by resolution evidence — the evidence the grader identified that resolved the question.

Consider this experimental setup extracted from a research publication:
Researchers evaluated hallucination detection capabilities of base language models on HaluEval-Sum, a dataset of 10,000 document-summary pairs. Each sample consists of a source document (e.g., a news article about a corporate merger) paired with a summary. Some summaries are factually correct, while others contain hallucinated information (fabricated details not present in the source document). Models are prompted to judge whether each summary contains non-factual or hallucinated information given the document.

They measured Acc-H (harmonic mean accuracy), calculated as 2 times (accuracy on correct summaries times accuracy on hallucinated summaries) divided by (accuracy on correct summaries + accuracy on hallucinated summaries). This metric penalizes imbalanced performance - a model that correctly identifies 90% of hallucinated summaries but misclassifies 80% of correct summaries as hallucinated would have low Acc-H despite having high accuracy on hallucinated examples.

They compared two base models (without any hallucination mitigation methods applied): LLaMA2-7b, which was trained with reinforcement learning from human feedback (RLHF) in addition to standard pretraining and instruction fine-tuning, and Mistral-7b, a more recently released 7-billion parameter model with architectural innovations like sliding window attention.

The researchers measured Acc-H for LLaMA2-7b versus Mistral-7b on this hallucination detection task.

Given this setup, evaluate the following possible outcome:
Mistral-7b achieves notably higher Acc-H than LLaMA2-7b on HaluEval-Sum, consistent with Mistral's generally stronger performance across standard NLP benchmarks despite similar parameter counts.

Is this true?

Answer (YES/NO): YES